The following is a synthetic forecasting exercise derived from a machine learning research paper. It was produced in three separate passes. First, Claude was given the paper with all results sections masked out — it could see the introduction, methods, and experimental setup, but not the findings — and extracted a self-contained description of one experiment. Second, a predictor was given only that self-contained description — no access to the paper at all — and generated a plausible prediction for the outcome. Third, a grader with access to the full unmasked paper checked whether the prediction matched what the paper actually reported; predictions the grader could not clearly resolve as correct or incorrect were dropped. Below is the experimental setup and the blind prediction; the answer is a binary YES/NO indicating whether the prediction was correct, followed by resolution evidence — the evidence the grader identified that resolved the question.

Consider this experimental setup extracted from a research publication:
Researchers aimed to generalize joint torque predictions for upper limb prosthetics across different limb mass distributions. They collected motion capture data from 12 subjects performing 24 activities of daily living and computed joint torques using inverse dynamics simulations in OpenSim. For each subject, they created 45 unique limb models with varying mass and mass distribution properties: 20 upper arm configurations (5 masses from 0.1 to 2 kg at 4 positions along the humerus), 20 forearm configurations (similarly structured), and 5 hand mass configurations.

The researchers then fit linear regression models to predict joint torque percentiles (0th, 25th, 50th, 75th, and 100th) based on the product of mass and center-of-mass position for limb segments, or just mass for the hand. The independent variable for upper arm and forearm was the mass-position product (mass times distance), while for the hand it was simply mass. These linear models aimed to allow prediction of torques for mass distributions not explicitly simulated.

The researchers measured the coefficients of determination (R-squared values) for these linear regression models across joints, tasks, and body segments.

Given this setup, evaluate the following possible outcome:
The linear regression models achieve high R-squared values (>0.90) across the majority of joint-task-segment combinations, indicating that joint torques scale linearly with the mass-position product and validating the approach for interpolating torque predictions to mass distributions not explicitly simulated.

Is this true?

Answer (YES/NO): YES